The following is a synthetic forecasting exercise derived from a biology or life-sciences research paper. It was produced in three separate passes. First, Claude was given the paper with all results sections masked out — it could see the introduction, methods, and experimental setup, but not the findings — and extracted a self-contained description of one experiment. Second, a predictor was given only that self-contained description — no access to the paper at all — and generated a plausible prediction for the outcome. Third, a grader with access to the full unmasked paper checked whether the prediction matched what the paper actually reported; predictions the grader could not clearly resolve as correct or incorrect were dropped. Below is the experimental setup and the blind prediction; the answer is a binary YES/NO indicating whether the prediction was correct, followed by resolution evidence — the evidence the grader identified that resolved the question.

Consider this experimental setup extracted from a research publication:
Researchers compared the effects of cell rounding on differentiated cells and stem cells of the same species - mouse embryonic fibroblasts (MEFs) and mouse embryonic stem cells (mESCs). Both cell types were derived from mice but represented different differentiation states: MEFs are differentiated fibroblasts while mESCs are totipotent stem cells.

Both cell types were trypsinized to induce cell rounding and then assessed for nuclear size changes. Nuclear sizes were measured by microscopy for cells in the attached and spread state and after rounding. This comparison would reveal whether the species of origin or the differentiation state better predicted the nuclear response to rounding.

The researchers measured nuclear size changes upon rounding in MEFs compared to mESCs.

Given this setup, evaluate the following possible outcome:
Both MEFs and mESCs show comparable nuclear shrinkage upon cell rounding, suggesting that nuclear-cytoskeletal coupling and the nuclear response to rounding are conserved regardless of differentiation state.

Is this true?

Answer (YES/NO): NO